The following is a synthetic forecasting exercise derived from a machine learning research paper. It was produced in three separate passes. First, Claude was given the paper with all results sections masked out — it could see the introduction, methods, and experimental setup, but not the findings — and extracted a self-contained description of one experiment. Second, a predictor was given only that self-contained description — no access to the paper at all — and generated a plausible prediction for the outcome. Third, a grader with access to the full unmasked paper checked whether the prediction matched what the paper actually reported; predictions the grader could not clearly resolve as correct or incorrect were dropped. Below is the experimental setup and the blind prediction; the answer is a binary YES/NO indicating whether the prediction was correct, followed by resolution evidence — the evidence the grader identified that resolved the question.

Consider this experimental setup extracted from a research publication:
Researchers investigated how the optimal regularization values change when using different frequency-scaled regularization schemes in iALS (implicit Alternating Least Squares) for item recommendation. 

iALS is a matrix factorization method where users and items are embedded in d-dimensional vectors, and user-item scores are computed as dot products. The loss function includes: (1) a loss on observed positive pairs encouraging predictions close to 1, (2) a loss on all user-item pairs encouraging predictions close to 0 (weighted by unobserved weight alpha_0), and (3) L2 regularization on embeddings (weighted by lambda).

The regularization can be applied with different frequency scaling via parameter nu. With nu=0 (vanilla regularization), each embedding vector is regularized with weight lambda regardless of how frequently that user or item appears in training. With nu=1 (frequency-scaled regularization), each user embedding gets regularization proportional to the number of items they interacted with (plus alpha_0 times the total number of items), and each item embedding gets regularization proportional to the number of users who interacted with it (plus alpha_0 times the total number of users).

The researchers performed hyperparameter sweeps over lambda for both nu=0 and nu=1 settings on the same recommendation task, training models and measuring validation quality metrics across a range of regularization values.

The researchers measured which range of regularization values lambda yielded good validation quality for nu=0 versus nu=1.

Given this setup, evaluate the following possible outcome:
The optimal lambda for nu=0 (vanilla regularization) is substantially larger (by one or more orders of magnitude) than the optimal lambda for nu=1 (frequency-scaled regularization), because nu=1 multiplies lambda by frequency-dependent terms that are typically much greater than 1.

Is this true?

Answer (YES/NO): YES